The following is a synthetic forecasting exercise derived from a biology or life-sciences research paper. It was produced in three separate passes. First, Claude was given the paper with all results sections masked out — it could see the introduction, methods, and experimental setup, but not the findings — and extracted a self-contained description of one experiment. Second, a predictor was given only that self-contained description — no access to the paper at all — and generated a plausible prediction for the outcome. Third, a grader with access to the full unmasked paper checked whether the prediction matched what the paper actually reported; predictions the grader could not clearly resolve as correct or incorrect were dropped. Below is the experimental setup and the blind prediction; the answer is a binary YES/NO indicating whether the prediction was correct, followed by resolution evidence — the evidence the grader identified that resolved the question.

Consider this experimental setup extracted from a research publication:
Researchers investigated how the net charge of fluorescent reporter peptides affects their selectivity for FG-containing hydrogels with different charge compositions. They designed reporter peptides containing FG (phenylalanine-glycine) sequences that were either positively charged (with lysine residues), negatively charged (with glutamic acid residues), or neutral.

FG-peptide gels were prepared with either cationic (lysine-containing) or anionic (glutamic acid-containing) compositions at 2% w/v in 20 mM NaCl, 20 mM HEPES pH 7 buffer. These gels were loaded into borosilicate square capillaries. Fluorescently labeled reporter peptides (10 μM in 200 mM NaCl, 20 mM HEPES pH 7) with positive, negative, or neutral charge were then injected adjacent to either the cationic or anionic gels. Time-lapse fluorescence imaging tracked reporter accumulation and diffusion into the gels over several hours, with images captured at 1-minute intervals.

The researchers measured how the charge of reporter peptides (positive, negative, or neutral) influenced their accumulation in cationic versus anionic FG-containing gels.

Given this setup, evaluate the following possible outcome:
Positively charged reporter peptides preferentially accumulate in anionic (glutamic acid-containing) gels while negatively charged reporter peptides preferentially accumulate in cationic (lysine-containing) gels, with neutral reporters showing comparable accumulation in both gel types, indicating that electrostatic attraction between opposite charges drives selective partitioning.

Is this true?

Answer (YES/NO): NO